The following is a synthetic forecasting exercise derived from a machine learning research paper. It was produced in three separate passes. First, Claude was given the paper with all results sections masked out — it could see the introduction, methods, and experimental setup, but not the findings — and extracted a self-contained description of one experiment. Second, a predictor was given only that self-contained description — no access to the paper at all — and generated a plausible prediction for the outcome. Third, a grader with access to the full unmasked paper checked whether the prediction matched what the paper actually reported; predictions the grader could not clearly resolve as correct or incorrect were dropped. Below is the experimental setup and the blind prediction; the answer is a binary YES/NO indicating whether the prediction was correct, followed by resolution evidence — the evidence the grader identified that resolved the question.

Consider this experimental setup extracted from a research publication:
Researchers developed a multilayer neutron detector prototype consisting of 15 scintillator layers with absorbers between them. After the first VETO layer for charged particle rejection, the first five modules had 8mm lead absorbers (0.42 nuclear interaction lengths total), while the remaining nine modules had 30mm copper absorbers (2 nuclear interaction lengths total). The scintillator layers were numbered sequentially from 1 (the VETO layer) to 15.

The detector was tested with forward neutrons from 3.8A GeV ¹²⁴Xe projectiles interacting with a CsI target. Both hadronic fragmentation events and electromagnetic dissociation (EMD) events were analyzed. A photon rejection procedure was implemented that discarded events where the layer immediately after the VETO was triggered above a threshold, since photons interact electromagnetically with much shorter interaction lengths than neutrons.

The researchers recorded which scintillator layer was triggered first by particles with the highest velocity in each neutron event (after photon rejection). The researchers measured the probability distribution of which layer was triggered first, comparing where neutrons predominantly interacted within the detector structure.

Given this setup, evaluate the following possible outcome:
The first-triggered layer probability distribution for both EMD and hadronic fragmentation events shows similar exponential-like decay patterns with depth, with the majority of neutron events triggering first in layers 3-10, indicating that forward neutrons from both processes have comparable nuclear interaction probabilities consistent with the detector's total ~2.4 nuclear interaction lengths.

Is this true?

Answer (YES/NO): NO